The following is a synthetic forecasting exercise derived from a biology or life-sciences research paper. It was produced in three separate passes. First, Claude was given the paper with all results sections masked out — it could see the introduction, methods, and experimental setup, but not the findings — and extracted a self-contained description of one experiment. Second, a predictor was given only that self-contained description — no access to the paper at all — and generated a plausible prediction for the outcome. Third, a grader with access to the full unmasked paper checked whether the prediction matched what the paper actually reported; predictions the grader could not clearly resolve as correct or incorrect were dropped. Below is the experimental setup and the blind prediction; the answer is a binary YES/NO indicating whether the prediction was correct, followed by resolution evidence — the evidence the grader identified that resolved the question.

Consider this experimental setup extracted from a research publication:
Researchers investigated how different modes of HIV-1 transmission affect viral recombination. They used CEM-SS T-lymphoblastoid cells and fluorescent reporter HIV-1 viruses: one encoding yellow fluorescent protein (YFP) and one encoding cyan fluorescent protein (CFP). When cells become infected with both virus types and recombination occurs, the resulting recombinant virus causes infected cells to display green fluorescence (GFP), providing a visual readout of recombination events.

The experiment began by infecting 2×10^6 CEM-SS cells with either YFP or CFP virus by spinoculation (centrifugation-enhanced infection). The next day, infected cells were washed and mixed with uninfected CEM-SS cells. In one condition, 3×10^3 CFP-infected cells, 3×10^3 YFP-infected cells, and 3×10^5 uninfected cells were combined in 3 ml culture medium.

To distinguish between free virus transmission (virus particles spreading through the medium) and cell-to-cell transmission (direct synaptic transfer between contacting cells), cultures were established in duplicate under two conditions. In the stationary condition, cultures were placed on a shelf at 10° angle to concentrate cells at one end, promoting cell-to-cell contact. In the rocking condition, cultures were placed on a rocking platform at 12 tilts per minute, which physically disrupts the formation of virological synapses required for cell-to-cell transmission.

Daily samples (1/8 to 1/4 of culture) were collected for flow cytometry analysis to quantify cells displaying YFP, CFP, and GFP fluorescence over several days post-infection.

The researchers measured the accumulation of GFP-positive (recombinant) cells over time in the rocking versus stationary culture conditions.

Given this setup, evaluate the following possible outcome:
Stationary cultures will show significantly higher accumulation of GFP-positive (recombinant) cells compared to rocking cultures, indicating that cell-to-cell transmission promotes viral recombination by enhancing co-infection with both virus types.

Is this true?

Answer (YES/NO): YES